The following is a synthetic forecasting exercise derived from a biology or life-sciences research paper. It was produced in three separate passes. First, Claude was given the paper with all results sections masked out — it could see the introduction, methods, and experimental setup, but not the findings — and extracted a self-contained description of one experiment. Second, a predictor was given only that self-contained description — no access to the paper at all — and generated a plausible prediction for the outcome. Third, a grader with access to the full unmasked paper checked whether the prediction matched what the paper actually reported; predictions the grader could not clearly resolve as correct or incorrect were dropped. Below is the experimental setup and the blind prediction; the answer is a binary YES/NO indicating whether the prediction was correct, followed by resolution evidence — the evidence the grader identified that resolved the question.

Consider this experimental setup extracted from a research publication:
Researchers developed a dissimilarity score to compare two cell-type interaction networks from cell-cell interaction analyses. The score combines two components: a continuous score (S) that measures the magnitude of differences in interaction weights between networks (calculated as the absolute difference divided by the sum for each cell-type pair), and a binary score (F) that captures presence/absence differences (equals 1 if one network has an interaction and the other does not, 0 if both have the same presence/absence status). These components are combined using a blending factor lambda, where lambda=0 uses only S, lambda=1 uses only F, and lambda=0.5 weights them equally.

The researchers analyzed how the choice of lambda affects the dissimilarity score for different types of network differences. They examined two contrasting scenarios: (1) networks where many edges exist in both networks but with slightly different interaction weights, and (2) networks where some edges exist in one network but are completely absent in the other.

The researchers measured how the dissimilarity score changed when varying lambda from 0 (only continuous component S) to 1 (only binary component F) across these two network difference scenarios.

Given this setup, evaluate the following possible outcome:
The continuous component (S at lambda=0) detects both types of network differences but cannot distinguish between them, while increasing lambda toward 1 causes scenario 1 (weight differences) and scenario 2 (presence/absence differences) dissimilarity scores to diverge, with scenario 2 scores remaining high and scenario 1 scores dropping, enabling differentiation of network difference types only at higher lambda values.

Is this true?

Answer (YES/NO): NO